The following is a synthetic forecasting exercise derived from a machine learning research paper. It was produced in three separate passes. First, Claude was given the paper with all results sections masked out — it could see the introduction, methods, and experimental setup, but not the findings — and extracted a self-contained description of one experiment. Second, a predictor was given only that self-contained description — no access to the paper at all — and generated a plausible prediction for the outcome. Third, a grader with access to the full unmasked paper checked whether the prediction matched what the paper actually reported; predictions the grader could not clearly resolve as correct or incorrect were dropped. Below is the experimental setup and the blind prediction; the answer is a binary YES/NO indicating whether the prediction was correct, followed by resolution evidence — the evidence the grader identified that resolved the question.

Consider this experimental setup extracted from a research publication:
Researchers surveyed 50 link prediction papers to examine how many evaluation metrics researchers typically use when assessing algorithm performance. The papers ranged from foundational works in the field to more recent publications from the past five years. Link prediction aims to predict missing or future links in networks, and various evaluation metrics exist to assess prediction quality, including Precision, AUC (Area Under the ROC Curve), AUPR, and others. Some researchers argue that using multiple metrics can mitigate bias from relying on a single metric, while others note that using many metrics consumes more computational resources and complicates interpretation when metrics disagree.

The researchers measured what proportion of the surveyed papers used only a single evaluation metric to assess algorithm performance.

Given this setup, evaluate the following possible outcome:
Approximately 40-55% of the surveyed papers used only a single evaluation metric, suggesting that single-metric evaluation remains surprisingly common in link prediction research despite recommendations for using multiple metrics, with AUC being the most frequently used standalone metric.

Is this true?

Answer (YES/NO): NO